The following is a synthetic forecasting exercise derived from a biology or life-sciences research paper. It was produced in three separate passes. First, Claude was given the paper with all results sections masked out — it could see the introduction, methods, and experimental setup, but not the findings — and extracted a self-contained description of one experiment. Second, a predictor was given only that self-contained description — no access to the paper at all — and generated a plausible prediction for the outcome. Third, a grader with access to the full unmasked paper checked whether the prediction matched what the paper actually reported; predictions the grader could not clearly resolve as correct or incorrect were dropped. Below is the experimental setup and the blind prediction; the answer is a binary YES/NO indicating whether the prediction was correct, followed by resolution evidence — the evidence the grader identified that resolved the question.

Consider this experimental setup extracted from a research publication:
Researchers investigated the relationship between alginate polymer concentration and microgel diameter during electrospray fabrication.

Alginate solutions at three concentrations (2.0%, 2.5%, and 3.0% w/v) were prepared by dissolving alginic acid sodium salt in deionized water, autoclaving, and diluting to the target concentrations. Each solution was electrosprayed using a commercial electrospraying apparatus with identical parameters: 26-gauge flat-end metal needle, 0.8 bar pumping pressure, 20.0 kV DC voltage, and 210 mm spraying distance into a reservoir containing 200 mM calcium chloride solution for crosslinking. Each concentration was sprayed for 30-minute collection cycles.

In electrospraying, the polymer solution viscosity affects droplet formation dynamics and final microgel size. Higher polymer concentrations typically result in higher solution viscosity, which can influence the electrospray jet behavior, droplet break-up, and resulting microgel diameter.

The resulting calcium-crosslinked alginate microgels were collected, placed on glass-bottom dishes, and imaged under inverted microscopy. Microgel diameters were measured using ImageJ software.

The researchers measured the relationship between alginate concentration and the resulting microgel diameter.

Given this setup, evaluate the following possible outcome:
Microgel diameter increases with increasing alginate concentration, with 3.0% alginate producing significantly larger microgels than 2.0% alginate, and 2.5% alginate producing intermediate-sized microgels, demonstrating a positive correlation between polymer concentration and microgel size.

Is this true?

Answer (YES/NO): NO